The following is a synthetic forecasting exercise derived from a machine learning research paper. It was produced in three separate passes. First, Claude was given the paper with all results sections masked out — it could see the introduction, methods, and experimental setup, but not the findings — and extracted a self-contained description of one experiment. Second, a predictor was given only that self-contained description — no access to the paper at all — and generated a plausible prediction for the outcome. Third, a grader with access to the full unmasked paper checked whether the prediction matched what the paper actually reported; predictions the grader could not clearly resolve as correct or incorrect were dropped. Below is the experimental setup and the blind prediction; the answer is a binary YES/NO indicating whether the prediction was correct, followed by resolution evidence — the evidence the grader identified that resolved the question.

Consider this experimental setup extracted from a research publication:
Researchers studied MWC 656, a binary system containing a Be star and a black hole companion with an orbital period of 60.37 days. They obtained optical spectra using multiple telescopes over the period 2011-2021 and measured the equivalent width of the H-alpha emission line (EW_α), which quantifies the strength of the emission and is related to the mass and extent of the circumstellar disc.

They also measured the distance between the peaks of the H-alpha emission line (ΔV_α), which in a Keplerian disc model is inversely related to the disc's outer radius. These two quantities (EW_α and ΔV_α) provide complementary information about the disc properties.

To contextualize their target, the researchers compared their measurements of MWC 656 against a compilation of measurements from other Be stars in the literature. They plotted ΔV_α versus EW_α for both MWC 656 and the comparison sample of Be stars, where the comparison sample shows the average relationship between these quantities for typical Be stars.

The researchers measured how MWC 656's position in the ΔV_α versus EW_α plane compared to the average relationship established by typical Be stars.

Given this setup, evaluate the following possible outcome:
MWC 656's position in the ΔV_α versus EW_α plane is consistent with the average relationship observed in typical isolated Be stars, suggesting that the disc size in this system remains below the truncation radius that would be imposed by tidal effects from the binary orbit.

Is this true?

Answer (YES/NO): NO